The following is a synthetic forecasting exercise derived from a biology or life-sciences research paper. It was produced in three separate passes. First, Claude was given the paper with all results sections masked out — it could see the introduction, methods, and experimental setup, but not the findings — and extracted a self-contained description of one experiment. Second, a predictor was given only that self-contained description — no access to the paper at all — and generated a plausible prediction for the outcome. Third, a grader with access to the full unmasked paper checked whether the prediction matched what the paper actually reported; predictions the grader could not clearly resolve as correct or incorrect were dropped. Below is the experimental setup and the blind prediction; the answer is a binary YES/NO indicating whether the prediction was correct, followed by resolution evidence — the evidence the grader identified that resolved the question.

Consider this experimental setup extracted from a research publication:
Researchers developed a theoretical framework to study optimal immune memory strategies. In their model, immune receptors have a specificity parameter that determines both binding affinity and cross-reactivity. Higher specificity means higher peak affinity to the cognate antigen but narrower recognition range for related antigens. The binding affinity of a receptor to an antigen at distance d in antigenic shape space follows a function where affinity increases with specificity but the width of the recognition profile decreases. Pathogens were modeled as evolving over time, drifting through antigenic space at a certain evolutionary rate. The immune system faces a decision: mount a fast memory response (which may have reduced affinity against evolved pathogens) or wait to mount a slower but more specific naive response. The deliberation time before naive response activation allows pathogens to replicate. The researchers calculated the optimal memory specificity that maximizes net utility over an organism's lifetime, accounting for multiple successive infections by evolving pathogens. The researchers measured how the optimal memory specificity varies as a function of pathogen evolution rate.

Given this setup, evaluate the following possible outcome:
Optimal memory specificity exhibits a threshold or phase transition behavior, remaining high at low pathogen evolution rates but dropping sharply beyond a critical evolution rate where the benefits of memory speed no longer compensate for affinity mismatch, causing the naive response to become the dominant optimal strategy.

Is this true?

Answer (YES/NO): NO